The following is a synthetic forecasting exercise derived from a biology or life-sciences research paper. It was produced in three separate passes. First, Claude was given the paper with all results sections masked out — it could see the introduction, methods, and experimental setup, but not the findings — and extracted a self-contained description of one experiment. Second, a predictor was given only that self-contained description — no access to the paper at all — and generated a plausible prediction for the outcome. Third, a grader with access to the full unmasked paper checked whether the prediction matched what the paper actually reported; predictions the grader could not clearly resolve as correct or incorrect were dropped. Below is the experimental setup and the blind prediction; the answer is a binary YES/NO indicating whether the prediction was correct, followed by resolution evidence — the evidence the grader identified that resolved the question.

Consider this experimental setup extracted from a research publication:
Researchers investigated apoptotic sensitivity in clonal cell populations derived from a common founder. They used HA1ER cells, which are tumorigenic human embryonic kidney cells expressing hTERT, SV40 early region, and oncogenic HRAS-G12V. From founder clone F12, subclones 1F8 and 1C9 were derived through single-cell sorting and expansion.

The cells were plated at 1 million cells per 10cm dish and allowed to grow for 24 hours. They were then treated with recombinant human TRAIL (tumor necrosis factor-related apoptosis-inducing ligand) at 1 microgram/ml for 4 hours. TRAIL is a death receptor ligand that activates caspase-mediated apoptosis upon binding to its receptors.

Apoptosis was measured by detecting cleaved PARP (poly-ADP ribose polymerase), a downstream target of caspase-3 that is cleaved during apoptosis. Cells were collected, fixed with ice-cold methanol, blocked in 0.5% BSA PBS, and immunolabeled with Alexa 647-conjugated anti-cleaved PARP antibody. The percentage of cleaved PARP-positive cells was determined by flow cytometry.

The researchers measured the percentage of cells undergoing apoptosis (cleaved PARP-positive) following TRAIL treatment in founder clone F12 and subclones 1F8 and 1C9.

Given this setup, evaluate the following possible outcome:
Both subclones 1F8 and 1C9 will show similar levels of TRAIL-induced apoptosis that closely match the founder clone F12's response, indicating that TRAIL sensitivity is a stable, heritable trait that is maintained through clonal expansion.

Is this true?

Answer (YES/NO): NO